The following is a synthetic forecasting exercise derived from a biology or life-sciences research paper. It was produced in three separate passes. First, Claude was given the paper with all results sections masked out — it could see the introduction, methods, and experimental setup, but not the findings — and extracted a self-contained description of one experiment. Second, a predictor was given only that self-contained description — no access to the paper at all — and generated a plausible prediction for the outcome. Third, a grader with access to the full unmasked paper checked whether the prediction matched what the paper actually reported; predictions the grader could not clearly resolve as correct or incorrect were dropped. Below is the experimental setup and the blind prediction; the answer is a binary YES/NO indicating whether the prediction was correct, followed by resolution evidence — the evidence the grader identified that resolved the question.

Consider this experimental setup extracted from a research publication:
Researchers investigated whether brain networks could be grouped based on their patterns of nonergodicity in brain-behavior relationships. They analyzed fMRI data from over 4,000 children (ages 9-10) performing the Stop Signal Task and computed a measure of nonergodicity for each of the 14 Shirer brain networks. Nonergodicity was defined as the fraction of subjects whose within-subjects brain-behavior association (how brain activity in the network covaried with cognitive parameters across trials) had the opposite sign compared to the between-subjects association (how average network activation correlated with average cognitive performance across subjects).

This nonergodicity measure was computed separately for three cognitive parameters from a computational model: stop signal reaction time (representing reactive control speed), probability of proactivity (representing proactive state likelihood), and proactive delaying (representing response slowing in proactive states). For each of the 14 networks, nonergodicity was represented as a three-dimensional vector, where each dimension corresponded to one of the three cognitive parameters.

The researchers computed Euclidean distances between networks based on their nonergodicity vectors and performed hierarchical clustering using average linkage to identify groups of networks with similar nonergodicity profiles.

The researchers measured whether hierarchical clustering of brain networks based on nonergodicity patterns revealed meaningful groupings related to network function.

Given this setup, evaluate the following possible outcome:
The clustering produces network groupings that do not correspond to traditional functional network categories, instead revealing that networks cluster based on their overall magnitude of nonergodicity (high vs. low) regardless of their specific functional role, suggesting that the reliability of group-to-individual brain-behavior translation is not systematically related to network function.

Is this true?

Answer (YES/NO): NO